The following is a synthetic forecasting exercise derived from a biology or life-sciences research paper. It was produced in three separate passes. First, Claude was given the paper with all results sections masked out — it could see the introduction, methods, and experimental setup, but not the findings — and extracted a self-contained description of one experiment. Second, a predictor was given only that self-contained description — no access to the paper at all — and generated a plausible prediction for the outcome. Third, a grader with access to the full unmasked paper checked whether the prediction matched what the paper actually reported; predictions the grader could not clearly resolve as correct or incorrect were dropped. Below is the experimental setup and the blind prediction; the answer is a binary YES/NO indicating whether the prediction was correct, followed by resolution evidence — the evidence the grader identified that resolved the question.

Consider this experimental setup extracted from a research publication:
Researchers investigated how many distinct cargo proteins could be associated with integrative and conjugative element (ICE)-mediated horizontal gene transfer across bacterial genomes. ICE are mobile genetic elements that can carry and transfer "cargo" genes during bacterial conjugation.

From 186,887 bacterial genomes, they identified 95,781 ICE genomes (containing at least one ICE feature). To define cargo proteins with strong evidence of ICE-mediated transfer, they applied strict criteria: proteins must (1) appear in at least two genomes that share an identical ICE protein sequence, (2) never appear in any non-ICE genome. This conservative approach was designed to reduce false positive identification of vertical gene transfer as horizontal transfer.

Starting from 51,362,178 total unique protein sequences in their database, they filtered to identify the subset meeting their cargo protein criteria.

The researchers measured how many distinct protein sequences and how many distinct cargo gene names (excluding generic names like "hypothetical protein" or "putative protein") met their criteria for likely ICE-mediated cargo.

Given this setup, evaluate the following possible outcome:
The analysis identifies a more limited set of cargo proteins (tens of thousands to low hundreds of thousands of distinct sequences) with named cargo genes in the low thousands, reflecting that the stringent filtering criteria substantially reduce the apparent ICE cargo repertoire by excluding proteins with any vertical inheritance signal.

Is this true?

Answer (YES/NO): NO